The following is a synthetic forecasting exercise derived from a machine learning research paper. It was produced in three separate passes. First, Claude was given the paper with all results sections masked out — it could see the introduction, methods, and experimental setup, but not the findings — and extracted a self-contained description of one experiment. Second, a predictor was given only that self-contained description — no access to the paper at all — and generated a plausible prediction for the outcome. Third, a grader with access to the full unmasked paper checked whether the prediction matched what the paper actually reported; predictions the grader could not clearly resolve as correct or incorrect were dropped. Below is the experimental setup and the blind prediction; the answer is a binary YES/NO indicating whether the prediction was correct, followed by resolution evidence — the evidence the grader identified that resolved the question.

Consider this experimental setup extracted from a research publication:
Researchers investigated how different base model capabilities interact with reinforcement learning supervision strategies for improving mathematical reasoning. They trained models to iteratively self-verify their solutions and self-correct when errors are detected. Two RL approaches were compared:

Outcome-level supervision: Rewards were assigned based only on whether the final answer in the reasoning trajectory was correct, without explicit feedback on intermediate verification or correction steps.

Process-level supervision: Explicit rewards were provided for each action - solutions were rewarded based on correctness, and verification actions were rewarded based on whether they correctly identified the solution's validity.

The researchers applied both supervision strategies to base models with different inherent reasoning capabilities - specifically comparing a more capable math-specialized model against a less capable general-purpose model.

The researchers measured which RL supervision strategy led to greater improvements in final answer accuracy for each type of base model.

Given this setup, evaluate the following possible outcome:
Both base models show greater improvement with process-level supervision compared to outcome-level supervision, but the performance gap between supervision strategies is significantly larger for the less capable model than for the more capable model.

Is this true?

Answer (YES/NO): NO